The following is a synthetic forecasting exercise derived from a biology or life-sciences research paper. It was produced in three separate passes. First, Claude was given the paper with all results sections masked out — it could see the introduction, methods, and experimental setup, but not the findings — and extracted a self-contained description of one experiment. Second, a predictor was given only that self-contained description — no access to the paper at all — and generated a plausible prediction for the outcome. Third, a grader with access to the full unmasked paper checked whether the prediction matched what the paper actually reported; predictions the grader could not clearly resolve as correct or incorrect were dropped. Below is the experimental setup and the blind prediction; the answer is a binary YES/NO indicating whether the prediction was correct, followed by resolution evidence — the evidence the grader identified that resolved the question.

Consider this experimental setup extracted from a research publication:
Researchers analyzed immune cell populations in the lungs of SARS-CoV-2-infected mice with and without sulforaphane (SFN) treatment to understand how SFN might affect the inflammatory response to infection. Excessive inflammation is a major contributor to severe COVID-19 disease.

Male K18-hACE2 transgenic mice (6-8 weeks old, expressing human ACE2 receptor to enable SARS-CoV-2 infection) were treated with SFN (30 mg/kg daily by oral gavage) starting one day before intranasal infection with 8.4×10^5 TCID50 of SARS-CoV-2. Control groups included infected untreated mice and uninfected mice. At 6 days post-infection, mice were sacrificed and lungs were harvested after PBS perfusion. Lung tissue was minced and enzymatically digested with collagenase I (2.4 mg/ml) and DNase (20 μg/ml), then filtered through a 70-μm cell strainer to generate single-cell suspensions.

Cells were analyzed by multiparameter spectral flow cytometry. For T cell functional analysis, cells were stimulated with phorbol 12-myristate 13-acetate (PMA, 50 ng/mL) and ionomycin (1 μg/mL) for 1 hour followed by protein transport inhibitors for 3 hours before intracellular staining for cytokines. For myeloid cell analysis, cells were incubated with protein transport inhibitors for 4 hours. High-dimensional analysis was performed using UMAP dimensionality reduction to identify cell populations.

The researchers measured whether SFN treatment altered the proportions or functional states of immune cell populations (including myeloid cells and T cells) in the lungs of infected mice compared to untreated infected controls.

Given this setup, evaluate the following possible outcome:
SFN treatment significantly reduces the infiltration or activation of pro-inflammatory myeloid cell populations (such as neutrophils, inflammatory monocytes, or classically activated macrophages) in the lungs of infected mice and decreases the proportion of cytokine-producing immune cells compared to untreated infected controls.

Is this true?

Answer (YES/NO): YES